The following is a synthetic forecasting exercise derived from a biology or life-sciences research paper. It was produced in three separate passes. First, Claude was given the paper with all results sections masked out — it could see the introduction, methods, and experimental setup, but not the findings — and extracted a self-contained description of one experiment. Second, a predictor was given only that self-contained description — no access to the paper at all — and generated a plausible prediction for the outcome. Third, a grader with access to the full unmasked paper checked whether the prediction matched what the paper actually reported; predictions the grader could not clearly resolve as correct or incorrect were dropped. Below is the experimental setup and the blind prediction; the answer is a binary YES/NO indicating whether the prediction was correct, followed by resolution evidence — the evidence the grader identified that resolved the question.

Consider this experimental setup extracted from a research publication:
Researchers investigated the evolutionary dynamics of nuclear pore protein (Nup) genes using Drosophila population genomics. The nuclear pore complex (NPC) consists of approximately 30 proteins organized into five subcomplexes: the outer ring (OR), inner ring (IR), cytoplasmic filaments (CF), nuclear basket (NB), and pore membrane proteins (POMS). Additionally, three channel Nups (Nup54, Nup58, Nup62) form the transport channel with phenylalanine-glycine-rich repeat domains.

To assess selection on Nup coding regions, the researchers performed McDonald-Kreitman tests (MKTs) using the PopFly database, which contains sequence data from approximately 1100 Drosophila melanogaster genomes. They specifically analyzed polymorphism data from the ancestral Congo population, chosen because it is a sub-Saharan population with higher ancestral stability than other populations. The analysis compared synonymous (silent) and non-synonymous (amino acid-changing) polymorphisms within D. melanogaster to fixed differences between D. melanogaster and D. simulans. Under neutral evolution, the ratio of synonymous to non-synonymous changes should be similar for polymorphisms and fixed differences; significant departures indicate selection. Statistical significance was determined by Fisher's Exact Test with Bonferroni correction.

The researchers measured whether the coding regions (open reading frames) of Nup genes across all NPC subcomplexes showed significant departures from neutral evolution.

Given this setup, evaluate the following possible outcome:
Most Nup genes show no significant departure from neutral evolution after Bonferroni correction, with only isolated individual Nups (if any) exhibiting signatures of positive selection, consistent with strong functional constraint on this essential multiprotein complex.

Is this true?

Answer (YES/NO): YES